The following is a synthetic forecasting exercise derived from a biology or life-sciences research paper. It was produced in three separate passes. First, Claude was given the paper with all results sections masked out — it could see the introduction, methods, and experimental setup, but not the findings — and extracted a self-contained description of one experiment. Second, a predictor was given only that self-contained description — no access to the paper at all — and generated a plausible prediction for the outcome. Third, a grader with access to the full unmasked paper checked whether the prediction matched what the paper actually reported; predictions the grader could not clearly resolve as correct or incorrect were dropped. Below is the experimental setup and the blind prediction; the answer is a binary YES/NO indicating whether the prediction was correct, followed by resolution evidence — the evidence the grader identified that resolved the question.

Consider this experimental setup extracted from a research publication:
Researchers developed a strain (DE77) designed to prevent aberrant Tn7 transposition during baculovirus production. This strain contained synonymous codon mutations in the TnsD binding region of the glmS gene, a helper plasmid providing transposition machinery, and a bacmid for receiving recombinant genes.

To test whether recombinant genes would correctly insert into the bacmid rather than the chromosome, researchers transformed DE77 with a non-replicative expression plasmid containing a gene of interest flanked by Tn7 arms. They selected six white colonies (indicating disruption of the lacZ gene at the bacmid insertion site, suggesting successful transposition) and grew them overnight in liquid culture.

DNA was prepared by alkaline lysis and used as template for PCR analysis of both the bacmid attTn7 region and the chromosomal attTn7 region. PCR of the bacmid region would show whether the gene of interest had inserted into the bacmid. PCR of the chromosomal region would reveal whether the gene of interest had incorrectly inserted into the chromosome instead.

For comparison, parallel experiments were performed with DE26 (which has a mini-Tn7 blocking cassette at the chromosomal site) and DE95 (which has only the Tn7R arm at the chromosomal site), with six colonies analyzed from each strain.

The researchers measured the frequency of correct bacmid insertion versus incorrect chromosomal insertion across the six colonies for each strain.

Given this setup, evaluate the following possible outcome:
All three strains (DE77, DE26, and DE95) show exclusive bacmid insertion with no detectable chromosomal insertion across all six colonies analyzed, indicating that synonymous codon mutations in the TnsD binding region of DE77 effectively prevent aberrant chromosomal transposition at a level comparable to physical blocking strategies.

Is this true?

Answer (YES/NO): NO